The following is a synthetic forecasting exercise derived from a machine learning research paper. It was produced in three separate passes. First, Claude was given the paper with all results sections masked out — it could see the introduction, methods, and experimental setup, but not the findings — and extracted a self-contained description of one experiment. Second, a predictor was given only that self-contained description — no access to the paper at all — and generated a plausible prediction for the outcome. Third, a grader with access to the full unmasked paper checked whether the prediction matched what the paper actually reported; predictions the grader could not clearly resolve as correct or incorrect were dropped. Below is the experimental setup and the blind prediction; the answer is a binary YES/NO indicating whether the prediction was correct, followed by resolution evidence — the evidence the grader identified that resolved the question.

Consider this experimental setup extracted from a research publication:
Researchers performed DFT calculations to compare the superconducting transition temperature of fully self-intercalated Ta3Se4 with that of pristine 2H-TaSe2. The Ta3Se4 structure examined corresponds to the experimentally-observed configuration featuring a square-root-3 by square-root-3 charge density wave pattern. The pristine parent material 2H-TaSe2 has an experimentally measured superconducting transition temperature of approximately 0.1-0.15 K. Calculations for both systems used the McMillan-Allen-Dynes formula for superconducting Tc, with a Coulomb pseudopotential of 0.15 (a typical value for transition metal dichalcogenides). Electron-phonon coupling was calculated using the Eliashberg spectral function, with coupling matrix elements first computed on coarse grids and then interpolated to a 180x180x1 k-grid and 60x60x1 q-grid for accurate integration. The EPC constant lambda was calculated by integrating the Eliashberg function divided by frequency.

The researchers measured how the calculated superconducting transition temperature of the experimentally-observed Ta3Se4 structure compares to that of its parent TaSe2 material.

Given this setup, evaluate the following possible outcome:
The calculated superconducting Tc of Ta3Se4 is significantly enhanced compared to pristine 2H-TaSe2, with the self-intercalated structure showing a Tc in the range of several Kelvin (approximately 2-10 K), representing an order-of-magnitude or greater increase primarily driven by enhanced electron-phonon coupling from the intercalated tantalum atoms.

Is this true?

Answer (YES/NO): NO